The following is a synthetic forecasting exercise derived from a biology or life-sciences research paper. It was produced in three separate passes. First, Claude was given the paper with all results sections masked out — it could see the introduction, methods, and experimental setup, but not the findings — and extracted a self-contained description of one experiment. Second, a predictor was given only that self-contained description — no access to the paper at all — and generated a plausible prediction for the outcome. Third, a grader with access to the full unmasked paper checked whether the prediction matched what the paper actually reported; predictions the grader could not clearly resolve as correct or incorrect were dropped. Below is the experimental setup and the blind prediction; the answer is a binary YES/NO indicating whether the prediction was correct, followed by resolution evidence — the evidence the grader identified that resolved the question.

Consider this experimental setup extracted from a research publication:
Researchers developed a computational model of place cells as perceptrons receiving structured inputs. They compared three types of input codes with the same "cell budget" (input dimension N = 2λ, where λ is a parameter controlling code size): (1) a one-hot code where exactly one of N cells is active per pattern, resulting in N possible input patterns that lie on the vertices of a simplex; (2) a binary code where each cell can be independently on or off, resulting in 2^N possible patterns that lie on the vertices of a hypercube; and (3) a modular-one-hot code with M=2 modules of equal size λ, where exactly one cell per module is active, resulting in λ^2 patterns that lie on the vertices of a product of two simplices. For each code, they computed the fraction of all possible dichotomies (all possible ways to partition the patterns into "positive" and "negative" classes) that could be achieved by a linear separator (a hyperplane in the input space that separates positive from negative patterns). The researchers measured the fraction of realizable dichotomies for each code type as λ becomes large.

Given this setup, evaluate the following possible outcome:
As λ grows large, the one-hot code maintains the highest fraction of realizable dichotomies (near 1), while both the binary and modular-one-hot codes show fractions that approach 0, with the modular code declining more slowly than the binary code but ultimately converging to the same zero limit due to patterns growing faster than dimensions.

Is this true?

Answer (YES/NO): YES